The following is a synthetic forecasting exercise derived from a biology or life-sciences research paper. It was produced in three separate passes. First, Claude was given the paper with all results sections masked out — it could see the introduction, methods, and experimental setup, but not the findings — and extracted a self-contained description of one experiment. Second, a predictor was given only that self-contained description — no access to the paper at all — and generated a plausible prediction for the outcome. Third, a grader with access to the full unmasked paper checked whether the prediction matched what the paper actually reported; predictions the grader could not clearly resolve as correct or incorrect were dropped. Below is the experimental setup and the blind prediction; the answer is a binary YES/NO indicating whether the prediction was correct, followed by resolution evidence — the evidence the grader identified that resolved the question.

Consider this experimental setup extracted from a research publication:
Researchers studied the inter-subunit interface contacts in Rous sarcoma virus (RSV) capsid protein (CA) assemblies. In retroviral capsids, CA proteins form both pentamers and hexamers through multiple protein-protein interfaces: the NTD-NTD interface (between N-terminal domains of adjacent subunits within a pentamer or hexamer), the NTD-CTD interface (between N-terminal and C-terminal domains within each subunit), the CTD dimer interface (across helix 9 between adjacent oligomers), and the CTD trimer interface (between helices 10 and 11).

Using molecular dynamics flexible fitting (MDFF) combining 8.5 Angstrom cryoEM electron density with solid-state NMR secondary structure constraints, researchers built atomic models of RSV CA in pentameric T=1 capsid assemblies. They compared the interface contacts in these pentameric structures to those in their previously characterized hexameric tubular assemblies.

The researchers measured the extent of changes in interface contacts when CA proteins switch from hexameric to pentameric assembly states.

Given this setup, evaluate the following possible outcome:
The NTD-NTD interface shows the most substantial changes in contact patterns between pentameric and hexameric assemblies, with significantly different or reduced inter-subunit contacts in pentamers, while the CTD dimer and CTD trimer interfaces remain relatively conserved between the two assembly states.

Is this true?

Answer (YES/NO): NO